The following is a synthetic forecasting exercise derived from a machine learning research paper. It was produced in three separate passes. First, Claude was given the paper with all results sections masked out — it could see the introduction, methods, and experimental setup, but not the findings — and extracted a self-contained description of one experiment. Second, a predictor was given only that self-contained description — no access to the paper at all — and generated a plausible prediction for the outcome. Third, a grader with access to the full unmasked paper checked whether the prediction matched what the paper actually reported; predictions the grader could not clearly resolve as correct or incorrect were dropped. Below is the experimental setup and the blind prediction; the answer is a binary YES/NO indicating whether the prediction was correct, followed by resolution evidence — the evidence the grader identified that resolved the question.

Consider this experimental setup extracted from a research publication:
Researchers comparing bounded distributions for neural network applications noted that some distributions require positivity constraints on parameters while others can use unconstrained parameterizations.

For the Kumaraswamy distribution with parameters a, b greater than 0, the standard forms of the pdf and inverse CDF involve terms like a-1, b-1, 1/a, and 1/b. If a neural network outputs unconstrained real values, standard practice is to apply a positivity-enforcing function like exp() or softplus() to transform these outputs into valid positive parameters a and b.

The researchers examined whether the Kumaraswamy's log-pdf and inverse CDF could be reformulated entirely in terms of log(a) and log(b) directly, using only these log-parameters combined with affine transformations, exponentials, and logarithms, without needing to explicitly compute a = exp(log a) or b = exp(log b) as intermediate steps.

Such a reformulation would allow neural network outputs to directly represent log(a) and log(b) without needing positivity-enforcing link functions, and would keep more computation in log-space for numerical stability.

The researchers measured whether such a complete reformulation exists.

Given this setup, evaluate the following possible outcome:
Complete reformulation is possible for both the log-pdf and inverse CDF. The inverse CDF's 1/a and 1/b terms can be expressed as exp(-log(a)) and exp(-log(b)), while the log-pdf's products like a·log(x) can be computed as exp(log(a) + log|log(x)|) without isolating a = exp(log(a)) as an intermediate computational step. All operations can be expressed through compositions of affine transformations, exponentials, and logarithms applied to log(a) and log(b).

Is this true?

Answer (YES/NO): YES